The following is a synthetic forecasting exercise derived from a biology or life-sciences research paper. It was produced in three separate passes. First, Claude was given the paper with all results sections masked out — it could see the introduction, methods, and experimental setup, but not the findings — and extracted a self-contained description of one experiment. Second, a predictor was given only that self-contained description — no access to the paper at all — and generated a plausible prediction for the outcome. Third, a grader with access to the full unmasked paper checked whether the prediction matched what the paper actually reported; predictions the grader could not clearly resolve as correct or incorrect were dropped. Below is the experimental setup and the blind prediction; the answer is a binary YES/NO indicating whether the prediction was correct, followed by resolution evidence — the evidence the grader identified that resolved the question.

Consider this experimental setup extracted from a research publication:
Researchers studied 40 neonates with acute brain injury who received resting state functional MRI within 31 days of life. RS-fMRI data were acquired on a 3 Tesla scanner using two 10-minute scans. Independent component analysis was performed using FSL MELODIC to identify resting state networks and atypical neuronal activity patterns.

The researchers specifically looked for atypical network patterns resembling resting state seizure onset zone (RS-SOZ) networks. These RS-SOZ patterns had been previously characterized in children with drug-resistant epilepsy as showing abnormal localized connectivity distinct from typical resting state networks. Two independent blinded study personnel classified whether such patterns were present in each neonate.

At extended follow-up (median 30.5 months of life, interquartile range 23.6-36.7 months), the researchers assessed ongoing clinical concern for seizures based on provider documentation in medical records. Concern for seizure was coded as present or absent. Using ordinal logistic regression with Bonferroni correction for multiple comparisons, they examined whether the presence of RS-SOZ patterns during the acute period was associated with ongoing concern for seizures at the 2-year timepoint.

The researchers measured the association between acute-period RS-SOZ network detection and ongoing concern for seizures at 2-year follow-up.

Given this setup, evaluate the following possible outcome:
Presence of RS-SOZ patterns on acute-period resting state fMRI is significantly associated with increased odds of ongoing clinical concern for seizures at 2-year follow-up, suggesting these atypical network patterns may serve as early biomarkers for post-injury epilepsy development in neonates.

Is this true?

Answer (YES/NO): YES